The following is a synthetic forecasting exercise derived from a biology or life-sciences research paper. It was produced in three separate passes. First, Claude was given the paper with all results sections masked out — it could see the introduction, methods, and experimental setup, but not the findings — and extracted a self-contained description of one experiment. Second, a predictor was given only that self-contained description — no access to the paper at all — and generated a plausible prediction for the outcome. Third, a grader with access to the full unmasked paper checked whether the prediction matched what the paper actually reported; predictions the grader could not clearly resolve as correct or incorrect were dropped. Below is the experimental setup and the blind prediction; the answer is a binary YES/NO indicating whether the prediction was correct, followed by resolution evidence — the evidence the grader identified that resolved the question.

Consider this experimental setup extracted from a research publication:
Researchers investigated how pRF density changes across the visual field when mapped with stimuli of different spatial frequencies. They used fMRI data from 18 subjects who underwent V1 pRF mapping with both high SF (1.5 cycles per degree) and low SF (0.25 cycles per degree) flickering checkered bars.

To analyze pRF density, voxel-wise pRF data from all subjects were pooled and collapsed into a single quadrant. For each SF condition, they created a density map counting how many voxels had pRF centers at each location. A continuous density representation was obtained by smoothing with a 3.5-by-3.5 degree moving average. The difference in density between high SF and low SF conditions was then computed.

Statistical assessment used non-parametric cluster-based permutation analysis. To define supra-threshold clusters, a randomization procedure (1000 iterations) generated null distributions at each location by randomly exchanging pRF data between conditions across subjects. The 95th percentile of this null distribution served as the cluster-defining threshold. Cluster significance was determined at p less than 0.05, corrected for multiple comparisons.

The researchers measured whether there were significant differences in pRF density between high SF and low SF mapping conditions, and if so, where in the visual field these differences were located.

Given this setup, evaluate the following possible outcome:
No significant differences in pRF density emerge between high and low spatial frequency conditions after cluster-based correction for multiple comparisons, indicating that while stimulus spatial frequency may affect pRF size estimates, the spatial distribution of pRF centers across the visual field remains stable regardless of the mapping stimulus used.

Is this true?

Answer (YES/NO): NO